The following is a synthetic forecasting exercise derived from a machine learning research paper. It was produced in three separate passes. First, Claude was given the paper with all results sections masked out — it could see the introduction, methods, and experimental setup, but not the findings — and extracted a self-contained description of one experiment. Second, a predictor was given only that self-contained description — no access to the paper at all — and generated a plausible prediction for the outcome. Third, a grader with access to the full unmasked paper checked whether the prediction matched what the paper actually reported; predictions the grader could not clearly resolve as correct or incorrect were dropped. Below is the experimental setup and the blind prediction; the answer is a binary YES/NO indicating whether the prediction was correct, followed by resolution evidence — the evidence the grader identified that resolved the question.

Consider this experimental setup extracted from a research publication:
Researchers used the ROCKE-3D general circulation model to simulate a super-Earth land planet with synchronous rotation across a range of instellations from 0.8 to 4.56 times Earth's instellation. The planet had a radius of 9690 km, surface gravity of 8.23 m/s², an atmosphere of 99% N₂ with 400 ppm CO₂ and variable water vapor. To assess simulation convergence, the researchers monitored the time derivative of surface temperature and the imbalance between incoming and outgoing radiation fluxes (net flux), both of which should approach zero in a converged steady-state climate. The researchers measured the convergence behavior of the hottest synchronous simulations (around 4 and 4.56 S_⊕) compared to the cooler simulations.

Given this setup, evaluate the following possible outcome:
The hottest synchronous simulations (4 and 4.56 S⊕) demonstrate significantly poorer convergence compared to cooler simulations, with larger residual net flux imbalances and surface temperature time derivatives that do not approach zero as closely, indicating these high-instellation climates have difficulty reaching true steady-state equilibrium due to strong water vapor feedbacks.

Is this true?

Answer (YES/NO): NO